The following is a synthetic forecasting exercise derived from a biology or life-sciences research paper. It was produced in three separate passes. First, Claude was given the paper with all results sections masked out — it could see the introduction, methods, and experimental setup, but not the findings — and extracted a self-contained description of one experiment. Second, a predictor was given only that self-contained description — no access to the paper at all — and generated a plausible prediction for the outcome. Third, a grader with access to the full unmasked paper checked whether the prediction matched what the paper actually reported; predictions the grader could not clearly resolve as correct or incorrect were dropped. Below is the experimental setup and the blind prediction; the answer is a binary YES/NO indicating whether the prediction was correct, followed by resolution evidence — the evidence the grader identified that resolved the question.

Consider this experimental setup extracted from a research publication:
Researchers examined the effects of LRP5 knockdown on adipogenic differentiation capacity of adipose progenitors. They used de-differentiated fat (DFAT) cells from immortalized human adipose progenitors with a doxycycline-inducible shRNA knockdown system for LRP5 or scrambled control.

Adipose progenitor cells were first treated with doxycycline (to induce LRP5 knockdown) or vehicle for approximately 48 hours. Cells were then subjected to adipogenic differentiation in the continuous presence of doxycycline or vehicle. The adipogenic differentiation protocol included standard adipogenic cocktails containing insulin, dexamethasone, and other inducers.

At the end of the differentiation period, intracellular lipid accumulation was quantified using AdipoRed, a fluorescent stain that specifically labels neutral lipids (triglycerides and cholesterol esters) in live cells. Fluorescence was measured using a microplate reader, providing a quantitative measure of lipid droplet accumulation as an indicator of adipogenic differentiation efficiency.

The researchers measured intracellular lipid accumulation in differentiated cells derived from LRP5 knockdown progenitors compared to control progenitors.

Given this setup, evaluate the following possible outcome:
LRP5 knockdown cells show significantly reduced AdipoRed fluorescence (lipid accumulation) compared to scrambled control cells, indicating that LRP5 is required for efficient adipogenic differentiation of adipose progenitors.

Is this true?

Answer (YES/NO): YES